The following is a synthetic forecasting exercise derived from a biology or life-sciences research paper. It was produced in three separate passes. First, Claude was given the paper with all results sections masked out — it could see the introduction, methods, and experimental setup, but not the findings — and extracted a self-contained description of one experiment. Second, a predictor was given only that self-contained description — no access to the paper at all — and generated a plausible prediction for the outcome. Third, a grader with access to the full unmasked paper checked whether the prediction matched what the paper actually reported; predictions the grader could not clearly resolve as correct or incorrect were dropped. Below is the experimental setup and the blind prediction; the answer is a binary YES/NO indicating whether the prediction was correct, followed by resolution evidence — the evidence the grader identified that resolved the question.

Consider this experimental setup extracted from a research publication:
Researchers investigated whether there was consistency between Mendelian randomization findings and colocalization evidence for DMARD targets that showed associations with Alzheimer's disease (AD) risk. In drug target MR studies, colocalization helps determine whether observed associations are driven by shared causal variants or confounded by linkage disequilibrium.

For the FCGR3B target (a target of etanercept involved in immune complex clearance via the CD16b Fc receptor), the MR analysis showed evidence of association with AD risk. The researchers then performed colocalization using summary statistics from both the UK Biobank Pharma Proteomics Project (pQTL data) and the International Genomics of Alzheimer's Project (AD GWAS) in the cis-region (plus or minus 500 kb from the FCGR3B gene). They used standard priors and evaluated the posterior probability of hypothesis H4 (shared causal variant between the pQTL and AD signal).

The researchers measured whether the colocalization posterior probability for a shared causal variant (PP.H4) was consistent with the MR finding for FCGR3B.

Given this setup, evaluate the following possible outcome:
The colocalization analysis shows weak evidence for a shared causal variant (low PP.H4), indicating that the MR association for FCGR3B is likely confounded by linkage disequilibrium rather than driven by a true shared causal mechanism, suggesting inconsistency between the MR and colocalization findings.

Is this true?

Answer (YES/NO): YES